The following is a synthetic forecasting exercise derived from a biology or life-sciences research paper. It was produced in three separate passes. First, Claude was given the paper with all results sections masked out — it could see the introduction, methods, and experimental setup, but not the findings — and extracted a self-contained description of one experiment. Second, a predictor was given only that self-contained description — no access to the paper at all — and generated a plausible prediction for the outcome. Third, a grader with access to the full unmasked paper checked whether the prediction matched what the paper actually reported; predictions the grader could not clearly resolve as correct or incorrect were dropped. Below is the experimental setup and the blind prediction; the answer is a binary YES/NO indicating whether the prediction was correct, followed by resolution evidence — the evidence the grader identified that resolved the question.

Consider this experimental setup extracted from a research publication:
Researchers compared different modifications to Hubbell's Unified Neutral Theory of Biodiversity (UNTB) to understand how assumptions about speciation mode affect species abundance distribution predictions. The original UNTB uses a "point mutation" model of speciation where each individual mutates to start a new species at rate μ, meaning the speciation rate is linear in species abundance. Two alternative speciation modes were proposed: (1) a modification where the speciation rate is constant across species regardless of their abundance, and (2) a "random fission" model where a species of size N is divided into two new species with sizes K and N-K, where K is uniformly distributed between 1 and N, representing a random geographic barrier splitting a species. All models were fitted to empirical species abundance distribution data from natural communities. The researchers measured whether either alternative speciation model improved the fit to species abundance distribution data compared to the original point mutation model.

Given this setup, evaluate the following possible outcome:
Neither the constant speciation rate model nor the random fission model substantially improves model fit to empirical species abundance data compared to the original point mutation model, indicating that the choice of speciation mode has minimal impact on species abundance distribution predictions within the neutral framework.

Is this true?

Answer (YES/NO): NO